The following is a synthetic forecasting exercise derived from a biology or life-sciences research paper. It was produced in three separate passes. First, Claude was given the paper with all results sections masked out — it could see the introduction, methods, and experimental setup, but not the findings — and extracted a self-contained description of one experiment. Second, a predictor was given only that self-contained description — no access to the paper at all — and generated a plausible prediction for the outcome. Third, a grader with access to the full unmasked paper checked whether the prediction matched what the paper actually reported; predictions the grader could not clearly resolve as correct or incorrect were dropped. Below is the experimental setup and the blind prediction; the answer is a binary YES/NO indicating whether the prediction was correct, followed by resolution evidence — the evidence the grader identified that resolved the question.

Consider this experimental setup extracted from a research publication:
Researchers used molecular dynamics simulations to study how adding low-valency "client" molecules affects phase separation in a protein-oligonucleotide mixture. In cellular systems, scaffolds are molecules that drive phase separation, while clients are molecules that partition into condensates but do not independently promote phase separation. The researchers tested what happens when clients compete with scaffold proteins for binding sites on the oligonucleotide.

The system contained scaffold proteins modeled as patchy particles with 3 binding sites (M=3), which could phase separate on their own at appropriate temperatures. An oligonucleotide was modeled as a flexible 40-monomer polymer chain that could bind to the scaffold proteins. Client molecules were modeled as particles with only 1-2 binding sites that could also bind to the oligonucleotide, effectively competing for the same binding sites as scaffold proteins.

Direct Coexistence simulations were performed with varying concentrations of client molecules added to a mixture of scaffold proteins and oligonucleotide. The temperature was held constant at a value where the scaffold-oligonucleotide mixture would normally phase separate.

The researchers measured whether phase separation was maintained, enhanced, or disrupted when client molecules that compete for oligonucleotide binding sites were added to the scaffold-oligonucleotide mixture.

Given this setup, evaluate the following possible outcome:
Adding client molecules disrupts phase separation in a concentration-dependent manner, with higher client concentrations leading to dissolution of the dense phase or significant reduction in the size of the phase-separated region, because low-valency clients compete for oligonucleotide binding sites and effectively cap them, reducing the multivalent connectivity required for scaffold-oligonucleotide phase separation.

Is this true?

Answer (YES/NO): NO